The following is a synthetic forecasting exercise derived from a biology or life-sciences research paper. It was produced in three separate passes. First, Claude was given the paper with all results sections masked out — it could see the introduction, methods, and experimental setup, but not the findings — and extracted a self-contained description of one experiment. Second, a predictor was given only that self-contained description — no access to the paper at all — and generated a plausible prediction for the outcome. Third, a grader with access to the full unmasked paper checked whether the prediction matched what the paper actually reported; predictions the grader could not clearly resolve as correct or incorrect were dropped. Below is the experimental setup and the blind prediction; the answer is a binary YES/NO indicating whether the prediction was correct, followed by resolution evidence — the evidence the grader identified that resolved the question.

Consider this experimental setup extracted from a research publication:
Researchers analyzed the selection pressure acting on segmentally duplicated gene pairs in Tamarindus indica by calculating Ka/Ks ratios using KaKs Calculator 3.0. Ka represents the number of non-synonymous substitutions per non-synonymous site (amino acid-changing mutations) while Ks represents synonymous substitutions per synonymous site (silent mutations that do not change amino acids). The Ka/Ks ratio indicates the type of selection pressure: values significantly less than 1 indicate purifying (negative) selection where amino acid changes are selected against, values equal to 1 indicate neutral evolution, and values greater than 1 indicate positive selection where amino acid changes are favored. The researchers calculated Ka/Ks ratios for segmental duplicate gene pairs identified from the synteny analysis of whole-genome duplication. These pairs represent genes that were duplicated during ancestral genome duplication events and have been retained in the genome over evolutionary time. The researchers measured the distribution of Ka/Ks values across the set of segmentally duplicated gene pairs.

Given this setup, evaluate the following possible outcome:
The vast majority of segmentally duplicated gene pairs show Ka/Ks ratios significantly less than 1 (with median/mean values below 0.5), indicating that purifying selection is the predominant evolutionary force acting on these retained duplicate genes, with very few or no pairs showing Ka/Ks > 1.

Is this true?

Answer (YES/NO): YES